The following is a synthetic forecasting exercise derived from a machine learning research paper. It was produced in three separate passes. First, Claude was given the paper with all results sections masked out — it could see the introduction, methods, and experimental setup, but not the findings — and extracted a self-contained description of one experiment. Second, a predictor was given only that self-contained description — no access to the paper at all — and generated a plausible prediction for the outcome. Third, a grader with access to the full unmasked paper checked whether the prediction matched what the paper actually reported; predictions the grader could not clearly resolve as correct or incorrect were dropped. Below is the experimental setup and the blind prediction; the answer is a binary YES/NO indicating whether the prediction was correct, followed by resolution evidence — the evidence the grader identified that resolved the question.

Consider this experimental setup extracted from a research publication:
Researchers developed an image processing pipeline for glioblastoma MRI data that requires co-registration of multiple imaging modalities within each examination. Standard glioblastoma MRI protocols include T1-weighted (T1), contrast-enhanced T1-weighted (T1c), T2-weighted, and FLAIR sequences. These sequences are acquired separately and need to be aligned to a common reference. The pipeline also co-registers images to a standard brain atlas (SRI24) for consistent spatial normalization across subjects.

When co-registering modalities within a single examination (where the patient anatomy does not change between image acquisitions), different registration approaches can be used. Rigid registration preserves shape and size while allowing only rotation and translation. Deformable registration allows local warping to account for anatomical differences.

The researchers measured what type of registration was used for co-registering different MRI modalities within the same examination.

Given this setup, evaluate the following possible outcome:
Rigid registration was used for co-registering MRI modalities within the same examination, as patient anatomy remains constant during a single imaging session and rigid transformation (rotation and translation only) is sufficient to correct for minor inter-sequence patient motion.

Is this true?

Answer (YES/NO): YES